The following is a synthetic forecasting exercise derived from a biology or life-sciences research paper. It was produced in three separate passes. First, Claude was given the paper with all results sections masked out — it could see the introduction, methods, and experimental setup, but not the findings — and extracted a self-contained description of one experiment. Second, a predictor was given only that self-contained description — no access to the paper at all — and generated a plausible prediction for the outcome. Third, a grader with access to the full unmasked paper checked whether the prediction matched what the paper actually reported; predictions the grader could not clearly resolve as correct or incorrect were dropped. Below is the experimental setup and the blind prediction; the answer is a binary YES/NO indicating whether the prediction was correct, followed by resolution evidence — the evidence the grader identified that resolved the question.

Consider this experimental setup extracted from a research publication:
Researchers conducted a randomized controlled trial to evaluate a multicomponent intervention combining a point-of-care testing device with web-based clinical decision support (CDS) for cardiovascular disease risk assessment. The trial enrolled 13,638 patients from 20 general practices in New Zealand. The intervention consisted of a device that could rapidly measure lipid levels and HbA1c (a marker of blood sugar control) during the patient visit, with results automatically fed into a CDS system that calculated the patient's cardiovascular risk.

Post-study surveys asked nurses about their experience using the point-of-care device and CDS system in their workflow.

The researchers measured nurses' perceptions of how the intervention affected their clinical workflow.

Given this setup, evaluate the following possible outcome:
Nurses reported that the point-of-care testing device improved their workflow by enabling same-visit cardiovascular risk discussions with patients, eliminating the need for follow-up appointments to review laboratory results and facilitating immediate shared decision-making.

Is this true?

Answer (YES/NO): NO